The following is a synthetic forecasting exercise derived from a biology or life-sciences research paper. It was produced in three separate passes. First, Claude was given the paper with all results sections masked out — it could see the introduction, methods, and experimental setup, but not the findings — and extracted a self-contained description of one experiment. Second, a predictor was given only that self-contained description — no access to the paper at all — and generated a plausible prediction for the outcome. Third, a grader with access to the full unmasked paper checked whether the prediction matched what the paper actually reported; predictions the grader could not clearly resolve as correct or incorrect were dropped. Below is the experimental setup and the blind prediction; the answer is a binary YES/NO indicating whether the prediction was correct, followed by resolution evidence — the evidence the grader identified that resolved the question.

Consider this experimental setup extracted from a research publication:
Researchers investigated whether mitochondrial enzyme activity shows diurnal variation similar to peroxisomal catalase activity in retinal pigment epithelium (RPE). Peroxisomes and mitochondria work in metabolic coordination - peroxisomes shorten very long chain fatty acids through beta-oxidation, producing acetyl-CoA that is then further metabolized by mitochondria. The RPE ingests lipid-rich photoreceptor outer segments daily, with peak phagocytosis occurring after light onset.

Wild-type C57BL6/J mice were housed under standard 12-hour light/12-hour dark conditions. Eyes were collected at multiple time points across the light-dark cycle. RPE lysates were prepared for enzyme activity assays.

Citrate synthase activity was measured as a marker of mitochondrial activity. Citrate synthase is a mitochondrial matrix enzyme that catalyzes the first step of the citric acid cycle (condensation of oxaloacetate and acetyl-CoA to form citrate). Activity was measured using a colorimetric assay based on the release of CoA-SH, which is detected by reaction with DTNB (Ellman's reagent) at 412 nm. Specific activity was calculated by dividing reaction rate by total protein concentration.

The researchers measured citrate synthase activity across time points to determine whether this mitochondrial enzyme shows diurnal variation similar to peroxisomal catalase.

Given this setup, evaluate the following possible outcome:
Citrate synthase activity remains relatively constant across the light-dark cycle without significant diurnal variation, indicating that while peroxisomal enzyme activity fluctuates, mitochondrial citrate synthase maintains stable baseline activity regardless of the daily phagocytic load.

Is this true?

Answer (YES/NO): YES